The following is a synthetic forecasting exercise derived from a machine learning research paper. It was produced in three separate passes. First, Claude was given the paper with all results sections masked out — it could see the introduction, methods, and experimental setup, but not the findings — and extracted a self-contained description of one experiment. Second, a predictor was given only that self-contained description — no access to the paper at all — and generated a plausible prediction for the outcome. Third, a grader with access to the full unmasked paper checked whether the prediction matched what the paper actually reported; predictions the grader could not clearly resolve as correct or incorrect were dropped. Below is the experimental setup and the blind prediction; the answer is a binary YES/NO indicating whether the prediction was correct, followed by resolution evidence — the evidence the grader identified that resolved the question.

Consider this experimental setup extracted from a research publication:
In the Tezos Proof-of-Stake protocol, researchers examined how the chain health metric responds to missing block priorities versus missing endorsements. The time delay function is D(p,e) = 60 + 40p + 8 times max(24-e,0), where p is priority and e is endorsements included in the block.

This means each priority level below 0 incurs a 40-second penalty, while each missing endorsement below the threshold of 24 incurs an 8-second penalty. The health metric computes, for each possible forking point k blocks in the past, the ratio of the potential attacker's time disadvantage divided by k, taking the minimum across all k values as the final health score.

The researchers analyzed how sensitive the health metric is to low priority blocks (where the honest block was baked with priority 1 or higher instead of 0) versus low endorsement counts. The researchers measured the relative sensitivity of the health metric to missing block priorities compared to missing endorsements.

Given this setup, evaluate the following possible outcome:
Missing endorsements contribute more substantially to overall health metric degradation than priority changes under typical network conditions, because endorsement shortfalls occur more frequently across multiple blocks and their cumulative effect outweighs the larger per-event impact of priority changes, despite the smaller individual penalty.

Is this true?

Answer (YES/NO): NO